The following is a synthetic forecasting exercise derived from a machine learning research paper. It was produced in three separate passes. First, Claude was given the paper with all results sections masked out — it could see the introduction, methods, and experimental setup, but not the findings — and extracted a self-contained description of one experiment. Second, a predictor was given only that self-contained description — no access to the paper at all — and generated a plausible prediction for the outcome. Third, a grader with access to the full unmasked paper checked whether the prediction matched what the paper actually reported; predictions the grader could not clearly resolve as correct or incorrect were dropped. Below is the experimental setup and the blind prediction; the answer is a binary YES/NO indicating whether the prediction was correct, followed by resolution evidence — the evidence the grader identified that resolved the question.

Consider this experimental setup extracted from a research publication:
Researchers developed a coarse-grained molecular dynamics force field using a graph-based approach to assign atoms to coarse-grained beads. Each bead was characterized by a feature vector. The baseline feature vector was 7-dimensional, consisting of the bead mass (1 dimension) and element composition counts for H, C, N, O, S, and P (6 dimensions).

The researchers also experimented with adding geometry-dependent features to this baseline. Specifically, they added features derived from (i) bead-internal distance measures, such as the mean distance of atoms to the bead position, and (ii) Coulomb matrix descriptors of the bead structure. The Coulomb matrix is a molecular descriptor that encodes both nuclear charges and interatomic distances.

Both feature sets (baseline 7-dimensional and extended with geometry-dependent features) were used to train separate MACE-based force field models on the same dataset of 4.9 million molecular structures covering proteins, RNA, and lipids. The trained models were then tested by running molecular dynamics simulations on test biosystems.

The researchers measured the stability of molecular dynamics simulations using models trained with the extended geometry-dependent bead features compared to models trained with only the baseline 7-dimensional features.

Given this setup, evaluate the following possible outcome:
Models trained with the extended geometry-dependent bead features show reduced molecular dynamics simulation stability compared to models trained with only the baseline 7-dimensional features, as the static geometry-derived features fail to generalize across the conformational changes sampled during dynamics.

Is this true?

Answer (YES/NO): YES